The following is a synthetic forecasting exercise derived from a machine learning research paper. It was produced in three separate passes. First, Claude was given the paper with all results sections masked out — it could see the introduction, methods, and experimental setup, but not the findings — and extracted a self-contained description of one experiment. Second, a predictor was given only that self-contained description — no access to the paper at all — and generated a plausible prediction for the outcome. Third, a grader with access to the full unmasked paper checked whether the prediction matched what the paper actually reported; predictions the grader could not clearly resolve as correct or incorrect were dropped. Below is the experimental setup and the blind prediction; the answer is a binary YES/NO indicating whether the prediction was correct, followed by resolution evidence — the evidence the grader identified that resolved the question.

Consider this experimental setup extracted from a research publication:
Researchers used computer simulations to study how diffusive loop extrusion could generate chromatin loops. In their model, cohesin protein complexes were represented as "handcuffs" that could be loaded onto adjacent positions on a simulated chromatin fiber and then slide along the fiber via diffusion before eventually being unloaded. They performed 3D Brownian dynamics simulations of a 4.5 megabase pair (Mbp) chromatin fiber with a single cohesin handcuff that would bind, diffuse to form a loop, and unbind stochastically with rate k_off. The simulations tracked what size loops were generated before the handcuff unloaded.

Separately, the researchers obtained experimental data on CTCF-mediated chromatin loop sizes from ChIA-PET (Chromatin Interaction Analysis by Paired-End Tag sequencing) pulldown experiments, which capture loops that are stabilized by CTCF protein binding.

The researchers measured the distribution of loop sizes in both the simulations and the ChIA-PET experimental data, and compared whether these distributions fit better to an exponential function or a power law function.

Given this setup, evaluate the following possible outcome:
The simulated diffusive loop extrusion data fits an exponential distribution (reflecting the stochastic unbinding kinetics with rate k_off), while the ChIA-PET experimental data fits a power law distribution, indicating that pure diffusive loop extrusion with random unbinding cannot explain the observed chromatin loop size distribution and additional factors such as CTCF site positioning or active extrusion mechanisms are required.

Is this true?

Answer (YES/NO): NO